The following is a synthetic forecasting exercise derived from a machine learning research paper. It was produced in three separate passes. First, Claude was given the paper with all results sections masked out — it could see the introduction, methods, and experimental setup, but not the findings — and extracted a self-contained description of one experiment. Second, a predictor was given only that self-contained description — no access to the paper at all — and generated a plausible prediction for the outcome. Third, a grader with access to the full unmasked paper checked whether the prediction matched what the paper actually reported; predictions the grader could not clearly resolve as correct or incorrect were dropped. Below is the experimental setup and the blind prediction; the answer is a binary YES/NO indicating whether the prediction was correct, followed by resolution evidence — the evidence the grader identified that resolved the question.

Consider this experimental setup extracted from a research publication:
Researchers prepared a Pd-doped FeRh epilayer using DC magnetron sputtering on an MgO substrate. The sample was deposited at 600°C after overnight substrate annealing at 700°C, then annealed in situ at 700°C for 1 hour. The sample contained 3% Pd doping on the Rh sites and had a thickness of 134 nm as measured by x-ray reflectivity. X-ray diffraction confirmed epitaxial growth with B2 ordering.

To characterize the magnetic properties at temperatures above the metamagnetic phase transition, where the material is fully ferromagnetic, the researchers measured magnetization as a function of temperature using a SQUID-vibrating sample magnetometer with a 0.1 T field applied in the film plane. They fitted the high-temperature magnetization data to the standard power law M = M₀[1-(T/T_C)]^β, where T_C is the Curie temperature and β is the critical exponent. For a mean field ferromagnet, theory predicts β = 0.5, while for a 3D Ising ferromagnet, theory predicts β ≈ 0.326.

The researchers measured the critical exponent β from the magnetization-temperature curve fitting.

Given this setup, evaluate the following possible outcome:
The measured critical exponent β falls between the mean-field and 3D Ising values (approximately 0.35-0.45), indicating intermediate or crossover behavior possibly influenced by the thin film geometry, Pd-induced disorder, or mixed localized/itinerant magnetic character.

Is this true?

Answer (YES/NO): NO